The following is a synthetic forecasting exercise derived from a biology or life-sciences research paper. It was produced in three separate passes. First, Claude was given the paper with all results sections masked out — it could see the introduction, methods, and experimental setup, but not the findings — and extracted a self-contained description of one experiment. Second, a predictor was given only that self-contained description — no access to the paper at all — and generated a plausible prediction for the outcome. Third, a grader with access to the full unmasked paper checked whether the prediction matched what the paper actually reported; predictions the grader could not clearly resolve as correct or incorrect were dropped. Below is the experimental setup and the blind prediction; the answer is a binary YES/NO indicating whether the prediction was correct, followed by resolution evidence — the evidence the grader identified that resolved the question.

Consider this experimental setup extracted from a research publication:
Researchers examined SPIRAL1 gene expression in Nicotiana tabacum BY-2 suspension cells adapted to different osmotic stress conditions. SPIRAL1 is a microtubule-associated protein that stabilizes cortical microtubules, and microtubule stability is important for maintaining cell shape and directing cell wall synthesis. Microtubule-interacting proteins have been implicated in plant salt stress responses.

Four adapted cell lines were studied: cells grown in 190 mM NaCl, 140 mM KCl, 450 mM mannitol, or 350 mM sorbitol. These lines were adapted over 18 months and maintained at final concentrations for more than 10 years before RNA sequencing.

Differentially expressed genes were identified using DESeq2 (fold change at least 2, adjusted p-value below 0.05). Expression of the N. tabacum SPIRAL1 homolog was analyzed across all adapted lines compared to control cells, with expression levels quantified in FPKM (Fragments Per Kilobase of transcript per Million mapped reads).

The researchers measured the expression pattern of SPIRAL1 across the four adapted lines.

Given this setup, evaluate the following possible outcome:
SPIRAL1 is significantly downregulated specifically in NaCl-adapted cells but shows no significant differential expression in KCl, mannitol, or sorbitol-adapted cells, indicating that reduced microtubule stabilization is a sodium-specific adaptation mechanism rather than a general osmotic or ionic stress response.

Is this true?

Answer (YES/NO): YES